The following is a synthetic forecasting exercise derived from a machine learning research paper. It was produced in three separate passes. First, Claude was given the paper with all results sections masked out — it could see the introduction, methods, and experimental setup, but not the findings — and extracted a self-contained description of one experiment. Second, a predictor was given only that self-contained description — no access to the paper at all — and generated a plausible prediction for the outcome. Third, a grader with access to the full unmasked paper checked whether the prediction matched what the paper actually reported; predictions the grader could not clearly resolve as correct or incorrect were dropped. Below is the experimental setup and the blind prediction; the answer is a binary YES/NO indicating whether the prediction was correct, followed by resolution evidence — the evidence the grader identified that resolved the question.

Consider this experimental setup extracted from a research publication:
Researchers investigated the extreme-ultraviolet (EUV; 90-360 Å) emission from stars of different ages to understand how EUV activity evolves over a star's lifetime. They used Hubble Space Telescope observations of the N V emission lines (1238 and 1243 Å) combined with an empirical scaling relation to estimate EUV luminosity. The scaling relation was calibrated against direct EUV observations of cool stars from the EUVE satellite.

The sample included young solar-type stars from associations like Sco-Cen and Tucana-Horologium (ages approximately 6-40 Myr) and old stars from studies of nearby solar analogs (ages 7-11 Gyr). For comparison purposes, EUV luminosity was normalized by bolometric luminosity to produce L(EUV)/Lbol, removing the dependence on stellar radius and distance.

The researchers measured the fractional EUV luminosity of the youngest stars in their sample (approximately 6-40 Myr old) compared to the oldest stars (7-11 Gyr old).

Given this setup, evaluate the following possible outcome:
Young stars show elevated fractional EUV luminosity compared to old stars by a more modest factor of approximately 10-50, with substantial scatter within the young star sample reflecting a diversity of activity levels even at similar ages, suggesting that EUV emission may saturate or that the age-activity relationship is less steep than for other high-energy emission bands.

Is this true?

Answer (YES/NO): NO